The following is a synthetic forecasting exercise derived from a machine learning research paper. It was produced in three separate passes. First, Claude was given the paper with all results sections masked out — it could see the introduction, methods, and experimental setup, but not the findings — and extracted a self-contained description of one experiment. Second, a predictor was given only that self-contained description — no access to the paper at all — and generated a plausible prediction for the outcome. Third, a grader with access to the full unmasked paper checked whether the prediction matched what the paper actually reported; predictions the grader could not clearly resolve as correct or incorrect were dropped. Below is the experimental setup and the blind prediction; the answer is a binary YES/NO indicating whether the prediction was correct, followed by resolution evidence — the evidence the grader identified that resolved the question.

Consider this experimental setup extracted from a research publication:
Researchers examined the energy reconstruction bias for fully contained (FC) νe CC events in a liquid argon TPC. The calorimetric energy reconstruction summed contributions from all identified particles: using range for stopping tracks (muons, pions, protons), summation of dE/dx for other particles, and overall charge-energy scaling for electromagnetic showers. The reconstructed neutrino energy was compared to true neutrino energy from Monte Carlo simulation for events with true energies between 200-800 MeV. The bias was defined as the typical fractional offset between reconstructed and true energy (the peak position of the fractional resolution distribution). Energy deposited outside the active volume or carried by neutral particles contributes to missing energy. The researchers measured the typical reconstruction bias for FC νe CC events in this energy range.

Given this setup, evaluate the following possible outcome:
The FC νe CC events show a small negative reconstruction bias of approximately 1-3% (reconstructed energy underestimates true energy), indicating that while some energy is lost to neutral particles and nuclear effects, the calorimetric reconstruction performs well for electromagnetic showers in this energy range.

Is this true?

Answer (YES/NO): NO